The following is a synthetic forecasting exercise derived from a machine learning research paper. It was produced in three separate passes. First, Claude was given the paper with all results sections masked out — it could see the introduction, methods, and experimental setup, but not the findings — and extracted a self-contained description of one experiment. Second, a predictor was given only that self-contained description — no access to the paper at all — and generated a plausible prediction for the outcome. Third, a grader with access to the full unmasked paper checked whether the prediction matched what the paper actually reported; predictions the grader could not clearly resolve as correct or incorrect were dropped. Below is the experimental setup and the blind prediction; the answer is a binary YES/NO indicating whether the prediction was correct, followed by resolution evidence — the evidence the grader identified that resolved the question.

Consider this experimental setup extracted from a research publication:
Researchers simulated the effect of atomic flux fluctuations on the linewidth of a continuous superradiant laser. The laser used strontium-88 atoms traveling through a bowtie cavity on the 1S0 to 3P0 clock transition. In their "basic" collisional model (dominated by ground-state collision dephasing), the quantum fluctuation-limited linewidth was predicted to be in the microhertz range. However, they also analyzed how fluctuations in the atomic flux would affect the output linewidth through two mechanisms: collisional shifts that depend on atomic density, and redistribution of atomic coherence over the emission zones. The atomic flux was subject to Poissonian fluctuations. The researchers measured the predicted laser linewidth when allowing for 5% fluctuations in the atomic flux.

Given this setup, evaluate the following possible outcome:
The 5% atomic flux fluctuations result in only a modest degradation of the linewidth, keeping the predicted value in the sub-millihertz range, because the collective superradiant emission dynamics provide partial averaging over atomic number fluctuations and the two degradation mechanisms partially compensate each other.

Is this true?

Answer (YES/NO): NO